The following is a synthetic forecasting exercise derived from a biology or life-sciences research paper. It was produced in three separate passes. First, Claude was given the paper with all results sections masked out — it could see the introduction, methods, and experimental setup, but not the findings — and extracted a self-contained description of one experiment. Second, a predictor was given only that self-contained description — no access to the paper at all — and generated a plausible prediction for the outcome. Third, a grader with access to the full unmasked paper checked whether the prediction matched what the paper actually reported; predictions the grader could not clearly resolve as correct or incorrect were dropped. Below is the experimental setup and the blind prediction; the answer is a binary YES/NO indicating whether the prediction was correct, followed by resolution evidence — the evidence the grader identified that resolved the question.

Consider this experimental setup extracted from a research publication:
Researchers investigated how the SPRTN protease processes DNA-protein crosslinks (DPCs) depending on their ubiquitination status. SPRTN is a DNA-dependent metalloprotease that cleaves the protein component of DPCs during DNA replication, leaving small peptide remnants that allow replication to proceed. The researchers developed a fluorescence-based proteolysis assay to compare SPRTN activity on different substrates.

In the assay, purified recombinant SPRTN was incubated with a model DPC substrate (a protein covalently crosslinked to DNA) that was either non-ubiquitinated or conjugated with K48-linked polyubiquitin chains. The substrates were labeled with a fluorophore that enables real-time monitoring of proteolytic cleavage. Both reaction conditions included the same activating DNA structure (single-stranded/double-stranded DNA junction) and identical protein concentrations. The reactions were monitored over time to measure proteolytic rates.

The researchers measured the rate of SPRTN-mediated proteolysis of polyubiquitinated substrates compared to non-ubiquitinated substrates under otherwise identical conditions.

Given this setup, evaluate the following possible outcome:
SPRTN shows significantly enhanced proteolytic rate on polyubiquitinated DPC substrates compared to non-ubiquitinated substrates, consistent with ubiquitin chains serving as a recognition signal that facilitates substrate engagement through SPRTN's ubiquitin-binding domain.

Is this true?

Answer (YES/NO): YES